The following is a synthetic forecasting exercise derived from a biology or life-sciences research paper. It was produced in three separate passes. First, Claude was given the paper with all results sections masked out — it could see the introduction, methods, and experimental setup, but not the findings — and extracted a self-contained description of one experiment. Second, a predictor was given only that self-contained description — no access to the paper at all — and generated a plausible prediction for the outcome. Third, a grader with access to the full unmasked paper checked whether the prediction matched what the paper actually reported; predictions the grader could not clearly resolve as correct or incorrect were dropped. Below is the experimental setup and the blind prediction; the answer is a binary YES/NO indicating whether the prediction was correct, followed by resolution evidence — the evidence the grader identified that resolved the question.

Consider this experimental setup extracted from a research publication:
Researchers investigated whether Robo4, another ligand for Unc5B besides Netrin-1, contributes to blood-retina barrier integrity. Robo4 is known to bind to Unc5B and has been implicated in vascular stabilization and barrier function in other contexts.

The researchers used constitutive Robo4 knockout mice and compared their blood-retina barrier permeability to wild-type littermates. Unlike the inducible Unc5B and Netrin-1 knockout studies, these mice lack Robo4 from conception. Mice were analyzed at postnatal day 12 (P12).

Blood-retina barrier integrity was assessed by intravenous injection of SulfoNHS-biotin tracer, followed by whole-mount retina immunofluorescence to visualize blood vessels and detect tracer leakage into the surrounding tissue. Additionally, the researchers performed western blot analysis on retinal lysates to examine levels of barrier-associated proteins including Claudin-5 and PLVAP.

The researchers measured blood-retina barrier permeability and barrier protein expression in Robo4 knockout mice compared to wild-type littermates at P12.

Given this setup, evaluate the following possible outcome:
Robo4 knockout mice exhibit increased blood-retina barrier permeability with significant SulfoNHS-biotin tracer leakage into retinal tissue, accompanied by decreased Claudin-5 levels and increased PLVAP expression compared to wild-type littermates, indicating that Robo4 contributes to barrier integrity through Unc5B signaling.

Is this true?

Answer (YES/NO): NO